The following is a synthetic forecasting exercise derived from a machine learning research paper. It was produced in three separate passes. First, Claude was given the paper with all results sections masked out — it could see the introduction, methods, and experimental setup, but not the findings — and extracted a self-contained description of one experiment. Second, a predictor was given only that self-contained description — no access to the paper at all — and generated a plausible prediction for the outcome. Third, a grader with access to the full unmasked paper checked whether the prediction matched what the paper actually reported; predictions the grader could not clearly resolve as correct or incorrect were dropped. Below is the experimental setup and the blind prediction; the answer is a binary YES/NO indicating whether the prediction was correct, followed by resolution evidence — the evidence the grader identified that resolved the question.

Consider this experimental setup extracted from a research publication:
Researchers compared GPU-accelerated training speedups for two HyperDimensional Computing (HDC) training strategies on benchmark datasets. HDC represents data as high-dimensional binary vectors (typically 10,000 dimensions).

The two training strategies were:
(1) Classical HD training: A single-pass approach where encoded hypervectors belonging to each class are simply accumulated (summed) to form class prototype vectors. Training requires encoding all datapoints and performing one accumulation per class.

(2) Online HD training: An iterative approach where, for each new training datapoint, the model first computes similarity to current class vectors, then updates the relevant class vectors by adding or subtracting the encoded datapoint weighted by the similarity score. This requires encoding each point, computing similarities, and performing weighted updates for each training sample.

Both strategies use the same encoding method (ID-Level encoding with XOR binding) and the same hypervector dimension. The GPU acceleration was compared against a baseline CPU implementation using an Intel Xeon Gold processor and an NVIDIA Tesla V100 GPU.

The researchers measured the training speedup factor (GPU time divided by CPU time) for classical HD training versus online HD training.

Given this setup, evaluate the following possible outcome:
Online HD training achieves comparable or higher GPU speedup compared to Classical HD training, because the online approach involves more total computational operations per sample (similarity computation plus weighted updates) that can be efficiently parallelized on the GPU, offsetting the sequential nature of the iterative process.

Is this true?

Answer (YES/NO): NO